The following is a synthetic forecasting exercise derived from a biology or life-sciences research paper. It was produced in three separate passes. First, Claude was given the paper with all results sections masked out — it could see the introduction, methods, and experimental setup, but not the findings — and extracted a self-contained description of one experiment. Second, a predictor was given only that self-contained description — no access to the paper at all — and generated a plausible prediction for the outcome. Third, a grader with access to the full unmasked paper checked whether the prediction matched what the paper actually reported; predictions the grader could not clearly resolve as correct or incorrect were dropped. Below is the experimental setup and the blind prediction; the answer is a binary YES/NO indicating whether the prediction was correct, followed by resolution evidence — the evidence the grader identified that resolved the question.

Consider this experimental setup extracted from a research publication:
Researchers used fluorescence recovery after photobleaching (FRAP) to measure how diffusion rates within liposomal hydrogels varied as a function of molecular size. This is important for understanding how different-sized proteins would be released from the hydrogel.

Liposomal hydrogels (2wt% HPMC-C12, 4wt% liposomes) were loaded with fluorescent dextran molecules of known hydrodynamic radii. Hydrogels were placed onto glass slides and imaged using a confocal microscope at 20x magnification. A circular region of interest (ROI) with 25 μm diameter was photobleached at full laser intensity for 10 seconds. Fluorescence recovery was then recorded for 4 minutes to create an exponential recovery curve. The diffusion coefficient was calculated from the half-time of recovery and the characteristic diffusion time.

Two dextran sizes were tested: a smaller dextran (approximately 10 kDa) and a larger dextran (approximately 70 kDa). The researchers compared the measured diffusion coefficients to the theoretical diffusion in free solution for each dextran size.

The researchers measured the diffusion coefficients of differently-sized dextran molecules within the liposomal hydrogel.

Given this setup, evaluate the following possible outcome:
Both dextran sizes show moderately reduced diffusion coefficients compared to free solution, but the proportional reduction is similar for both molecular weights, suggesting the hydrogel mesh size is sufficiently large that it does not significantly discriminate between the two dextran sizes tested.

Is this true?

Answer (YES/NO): NO